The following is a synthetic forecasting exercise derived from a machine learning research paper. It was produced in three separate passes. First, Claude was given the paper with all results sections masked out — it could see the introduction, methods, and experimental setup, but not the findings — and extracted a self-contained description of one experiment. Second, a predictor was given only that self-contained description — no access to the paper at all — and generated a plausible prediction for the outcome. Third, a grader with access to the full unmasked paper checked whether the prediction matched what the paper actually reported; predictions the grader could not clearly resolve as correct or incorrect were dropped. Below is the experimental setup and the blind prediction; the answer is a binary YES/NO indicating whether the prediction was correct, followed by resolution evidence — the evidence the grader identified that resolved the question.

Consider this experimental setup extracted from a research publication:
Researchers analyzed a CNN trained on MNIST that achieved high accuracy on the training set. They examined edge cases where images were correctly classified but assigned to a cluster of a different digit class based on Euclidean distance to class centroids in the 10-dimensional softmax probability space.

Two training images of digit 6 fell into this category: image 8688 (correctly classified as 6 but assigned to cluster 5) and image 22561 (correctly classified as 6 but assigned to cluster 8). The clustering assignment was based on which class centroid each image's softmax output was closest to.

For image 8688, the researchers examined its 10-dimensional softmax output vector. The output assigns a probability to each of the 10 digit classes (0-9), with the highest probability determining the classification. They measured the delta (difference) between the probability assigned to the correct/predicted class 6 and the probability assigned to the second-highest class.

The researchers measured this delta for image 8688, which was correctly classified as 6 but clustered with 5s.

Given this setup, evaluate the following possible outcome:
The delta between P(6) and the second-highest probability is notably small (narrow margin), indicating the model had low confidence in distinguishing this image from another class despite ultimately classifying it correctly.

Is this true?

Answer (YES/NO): YES